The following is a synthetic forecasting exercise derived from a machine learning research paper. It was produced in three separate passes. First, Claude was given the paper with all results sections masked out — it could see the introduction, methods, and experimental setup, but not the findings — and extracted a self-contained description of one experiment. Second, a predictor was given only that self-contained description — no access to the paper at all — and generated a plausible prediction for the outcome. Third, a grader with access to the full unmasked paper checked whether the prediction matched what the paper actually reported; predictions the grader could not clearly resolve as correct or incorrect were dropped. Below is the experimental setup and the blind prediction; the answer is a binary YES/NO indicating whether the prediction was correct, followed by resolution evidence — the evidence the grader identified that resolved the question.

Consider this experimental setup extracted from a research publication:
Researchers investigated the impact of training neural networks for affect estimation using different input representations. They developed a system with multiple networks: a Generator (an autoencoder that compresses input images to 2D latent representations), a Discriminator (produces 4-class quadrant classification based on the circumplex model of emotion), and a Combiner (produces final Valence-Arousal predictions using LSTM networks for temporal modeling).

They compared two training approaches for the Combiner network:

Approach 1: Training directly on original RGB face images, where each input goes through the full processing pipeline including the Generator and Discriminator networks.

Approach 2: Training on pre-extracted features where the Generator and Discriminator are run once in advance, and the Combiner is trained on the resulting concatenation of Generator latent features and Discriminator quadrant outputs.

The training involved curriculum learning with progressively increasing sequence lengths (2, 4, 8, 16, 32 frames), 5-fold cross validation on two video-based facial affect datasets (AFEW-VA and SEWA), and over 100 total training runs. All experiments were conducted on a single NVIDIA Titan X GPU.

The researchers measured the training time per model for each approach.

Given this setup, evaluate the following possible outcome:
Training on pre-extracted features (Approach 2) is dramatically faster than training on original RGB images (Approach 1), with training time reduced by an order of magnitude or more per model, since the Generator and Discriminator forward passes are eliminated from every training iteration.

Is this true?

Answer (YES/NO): NO